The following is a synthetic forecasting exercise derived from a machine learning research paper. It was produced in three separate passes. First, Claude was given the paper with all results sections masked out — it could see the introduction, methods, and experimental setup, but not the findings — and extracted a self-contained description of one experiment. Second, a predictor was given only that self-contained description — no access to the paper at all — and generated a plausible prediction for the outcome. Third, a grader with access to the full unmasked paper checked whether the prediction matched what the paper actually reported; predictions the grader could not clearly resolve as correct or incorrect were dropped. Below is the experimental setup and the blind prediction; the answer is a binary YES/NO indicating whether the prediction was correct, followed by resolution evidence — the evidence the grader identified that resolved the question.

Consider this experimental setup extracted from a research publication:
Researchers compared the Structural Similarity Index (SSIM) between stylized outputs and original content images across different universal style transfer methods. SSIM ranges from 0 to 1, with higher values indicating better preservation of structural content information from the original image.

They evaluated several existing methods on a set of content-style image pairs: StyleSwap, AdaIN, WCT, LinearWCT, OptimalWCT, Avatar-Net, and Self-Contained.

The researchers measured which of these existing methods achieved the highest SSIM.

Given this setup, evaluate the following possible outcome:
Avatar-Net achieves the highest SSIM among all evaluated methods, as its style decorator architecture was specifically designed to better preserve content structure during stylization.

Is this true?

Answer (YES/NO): NO